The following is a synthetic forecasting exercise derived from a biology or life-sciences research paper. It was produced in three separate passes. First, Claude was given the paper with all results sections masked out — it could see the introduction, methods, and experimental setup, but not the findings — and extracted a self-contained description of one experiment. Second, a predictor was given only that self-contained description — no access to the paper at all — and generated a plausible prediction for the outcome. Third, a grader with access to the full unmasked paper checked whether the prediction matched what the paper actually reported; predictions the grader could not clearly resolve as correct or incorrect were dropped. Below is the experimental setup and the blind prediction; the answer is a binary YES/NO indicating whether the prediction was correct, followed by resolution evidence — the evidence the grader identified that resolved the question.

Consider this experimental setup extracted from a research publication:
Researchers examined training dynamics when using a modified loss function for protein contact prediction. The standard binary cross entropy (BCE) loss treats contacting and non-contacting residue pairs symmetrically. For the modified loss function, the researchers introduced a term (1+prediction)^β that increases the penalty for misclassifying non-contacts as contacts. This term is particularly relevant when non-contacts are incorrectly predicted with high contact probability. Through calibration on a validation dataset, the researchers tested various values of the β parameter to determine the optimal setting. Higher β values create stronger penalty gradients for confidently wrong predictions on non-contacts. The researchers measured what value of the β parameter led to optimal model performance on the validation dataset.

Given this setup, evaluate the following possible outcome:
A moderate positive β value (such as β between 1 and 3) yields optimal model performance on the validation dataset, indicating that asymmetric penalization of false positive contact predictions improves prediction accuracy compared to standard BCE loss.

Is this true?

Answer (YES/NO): NO